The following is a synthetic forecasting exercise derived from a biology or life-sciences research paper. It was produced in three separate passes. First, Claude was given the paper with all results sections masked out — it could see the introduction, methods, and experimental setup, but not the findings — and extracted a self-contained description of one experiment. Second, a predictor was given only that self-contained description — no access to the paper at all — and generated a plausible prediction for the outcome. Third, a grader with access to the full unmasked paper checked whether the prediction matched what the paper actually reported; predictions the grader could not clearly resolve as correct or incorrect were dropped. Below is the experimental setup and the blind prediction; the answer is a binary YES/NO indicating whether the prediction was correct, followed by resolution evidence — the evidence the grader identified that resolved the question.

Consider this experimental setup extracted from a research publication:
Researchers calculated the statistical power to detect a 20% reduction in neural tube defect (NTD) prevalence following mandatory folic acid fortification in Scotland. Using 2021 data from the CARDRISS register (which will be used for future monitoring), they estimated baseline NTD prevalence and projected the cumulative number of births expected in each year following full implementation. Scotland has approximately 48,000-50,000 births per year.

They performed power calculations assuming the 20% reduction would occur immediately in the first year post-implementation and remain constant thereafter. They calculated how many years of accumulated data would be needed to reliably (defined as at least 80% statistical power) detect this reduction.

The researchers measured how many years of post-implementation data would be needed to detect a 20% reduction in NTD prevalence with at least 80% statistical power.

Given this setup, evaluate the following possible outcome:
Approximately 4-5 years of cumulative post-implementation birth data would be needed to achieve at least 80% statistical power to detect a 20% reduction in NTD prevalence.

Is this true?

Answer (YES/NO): NO